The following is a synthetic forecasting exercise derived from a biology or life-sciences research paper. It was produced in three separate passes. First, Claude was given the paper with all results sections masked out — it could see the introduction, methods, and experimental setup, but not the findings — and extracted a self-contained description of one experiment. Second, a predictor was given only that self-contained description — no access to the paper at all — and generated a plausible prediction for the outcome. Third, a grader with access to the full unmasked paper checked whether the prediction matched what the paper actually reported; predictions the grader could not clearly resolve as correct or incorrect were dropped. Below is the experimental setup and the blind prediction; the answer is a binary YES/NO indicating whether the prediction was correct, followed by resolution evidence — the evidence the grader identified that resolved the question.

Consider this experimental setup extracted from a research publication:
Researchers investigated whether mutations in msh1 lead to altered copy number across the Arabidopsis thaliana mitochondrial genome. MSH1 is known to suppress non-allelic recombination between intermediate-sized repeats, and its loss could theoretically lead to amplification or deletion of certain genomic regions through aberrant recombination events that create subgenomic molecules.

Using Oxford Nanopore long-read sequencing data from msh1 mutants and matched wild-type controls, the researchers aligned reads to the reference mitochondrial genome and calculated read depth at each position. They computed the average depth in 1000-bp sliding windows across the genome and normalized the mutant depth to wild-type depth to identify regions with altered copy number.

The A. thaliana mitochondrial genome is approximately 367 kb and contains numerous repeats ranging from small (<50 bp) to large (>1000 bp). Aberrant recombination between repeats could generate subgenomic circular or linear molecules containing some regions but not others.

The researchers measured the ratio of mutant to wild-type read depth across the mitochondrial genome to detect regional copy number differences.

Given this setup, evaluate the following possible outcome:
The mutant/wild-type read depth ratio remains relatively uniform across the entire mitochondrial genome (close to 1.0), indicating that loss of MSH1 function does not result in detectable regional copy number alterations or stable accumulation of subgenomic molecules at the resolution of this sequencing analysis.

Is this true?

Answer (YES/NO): NO